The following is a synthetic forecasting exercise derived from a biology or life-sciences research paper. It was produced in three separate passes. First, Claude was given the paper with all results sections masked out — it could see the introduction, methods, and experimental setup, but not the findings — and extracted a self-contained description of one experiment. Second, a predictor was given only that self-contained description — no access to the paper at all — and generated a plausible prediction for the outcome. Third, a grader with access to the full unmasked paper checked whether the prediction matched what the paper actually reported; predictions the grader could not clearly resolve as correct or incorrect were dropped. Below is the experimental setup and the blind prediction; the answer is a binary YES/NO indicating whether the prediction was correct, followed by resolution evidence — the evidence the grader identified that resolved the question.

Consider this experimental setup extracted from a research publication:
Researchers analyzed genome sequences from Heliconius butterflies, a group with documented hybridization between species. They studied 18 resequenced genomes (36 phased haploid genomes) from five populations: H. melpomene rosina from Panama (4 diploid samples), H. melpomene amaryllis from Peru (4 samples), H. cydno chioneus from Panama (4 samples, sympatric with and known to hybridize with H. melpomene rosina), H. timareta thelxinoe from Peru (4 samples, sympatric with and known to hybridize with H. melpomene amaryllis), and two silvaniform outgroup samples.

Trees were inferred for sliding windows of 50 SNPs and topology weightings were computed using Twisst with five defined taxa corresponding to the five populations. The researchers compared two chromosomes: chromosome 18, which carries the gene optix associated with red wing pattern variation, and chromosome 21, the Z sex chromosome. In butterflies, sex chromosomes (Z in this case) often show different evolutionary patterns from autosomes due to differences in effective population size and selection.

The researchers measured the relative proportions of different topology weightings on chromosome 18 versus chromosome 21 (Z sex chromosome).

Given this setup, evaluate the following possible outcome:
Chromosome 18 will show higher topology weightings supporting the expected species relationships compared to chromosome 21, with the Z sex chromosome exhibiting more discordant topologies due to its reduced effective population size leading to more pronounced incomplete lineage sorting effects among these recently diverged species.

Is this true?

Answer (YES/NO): NO